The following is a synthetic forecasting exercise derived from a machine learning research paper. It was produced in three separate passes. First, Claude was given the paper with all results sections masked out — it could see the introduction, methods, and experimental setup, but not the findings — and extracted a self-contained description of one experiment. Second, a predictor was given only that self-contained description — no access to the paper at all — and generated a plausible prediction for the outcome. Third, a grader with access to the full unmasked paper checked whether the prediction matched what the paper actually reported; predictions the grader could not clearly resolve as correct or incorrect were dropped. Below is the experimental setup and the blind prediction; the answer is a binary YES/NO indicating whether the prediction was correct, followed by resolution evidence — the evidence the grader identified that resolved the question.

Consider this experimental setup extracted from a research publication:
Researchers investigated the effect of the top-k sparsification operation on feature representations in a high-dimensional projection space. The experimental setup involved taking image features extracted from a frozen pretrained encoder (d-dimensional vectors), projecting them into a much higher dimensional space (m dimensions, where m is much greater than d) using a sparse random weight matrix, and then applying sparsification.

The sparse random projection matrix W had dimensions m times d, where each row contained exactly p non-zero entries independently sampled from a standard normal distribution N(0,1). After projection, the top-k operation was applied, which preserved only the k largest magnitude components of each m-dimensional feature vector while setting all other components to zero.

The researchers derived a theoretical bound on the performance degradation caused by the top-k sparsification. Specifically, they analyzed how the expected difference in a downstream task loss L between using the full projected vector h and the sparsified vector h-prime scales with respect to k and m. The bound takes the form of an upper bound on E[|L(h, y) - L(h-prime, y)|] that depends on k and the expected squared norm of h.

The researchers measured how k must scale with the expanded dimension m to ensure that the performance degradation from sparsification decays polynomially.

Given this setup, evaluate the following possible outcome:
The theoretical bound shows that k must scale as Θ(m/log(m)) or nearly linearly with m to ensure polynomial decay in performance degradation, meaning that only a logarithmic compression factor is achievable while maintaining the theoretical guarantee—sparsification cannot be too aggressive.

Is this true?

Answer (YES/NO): NO